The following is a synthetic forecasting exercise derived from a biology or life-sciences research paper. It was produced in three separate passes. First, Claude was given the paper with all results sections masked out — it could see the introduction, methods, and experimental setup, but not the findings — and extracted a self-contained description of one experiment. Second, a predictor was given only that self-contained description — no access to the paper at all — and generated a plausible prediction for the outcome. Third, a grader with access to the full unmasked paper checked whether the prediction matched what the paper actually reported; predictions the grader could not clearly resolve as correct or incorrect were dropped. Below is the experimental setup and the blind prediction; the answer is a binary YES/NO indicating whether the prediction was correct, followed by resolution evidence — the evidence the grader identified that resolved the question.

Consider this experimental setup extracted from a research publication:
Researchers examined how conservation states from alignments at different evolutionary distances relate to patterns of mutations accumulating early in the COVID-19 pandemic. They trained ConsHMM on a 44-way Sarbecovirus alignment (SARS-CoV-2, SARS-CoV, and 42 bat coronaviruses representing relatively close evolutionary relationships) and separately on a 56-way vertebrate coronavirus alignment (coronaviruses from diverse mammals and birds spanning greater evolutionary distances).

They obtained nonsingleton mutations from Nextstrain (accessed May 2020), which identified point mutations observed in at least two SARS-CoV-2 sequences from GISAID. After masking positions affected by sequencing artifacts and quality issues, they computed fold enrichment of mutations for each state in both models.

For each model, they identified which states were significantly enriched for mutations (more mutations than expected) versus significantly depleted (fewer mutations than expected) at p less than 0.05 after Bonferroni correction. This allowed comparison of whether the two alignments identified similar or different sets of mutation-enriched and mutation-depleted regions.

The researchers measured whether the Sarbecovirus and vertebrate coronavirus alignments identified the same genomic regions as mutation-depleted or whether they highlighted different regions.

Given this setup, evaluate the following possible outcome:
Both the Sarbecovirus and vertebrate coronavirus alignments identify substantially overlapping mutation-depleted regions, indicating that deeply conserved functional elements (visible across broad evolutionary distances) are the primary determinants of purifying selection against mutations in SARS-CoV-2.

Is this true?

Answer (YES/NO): NO